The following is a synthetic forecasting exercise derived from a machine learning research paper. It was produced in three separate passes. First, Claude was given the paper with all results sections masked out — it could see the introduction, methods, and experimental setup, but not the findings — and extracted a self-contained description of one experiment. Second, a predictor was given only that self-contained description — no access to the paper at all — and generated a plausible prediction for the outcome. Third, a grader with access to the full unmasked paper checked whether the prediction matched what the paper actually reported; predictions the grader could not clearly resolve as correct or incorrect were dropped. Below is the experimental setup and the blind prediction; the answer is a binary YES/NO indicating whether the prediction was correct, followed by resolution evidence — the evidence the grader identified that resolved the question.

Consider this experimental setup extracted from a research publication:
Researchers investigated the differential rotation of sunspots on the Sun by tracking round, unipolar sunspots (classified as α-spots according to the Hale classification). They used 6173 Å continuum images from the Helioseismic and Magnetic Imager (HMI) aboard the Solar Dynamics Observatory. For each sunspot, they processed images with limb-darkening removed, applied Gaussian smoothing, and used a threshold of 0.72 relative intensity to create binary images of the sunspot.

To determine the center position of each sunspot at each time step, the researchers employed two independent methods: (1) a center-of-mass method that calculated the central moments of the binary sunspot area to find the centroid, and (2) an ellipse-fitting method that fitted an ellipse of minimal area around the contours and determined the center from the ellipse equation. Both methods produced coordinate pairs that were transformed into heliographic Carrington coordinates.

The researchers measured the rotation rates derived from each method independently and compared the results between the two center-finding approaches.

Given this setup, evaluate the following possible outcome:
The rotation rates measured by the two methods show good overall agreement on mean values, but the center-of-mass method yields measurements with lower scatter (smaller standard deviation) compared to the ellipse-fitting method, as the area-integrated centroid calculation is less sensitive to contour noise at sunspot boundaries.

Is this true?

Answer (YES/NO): NO